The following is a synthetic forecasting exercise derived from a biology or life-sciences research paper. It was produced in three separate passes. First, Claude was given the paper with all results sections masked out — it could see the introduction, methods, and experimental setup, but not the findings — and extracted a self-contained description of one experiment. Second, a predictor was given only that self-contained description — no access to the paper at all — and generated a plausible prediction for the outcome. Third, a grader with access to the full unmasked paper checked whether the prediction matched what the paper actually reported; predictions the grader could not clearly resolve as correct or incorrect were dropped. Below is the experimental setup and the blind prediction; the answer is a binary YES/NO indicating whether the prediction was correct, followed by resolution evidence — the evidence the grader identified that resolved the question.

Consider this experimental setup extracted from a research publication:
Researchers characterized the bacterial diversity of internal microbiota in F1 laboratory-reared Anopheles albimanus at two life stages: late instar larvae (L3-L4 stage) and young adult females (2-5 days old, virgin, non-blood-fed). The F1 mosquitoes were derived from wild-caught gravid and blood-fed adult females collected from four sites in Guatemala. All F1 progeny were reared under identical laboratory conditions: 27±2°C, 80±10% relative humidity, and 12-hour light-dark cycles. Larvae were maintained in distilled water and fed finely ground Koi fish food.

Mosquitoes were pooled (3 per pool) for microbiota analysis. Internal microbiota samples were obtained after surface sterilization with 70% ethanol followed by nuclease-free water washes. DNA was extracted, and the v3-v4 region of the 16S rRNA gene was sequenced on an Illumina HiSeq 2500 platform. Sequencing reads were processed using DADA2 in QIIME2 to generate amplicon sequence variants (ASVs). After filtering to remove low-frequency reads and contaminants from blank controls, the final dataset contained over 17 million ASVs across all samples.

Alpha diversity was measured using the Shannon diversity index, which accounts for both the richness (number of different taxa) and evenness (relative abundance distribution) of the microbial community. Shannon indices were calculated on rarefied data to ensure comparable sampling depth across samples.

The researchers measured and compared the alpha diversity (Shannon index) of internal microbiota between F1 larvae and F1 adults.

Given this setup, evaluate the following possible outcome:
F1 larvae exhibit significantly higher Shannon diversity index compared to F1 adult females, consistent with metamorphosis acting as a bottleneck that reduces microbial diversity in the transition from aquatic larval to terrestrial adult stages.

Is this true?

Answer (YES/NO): YES